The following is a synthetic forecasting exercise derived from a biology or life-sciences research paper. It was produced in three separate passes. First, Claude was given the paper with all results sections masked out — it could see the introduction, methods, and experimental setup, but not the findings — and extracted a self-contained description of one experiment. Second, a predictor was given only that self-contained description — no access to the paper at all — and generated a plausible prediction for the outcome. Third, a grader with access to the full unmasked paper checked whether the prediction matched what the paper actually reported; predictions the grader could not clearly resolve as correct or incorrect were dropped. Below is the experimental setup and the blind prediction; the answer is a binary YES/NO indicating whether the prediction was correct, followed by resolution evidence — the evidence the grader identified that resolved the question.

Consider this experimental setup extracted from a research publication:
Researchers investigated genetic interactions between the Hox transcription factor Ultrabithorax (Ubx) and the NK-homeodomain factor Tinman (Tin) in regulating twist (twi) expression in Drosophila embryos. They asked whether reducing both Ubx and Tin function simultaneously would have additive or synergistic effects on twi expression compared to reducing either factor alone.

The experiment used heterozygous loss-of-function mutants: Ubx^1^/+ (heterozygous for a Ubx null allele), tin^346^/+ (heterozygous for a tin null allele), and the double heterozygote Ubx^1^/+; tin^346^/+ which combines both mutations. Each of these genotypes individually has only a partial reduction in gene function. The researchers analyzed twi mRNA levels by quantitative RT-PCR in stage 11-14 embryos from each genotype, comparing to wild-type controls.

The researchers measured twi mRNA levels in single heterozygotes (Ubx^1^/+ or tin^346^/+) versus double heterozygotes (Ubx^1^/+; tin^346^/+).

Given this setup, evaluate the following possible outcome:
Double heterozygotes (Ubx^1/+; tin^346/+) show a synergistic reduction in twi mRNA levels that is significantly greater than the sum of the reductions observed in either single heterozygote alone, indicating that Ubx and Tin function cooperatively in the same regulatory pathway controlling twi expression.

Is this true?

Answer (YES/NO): NO